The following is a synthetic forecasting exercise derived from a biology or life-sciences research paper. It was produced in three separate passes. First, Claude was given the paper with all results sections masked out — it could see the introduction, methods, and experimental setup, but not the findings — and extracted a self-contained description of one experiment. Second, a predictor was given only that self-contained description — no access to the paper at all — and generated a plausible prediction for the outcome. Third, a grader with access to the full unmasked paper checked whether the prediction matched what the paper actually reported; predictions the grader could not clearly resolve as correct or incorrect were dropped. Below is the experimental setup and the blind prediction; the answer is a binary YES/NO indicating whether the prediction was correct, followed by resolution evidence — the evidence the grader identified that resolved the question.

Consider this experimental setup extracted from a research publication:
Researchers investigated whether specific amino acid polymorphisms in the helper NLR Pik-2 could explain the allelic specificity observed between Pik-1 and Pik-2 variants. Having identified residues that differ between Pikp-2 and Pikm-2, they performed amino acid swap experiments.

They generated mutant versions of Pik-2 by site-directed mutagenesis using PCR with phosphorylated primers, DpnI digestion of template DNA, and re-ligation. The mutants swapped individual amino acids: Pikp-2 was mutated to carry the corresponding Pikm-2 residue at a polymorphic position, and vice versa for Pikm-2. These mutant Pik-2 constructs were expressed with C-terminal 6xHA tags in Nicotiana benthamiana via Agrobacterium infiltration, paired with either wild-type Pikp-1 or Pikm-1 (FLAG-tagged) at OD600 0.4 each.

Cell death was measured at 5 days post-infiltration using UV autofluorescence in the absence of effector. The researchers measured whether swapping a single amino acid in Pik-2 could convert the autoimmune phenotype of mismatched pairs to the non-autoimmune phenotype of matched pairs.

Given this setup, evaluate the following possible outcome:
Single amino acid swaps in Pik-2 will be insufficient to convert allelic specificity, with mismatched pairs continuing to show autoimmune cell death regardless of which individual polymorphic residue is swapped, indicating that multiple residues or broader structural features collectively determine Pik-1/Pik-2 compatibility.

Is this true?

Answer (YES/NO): NO